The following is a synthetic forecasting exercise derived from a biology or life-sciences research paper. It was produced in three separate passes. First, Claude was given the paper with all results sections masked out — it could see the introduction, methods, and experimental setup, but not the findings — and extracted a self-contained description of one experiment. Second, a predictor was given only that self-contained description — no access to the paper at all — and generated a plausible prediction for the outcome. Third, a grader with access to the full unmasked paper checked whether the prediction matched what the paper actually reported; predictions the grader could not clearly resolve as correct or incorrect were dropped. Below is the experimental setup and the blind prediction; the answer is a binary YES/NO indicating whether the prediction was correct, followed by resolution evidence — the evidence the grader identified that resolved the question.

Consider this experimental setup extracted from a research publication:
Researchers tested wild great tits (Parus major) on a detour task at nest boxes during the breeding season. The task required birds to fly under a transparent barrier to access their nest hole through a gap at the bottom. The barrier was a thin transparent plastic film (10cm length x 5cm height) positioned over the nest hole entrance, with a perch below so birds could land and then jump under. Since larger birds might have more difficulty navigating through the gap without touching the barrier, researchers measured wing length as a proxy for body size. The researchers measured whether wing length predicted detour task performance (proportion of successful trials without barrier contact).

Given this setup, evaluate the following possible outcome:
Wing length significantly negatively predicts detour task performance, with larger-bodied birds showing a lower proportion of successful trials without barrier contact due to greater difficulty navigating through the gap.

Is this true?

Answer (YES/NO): NO